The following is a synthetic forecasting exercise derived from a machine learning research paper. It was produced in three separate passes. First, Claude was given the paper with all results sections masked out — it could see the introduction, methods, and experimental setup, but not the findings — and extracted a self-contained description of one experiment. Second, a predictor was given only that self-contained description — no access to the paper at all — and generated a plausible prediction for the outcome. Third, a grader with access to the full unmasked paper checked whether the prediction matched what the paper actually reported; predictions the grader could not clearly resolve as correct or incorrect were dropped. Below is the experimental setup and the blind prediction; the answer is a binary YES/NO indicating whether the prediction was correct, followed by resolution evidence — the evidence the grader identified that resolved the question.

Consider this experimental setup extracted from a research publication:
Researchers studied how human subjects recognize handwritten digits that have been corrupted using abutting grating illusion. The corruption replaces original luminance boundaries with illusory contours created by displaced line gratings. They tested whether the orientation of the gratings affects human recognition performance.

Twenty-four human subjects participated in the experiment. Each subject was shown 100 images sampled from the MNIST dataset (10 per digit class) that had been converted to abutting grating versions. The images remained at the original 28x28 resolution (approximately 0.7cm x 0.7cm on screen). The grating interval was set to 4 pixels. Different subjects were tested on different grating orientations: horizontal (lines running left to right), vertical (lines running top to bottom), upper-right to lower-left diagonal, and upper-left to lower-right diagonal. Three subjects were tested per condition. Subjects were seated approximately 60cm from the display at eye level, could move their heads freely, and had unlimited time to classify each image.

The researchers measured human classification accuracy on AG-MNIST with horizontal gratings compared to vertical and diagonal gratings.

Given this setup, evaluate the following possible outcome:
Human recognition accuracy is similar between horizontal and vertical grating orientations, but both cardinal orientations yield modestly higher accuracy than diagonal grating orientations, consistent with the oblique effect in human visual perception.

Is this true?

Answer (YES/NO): NO